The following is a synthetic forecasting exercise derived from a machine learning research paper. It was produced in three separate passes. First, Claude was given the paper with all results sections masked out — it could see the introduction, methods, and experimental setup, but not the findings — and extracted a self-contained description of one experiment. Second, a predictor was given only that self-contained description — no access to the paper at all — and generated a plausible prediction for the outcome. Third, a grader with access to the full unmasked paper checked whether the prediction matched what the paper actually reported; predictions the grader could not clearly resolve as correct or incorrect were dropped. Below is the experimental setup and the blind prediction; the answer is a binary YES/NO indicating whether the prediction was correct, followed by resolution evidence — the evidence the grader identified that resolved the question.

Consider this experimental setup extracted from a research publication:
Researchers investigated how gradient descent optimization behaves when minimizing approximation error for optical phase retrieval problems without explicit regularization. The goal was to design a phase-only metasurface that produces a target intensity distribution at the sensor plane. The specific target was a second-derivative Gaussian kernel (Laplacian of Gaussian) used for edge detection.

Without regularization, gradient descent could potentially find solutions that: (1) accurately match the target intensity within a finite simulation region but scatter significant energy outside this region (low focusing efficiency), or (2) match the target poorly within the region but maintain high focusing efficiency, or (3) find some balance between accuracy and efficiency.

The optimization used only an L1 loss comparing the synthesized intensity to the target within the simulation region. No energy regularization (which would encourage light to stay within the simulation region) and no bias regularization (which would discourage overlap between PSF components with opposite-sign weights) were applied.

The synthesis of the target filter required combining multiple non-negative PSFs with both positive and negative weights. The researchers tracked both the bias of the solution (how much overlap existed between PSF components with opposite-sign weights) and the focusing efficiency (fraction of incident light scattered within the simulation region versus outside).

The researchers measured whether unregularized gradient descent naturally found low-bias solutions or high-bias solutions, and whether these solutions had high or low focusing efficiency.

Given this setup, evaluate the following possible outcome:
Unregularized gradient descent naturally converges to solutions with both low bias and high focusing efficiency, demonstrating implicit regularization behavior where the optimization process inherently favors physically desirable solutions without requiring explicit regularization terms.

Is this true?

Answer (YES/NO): NO